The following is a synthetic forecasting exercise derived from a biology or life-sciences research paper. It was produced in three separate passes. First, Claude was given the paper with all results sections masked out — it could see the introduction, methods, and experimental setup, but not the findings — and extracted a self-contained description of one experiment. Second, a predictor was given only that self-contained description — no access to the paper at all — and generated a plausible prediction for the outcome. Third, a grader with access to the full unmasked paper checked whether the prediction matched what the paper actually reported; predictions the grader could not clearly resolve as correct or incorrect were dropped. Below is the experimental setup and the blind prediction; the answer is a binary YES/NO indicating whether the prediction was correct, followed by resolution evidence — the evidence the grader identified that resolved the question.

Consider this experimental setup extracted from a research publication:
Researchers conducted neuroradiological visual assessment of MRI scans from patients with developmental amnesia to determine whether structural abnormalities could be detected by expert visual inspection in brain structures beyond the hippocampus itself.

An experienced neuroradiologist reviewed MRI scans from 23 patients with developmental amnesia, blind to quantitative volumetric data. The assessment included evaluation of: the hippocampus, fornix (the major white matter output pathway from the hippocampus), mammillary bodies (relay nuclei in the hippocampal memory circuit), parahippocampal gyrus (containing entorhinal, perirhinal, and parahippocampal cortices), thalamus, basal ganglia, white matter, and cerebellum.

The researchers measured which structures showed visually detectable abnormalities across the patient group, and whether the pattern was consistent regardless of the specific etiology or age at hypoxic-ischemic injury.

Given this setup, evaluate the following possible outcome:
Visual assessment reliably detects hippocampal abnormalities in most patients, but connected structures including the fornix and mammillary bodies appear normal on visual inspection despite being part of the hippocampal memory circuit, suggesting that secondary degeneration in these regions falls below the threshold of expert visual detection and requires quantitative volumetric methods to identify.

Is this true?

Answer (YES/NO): NO